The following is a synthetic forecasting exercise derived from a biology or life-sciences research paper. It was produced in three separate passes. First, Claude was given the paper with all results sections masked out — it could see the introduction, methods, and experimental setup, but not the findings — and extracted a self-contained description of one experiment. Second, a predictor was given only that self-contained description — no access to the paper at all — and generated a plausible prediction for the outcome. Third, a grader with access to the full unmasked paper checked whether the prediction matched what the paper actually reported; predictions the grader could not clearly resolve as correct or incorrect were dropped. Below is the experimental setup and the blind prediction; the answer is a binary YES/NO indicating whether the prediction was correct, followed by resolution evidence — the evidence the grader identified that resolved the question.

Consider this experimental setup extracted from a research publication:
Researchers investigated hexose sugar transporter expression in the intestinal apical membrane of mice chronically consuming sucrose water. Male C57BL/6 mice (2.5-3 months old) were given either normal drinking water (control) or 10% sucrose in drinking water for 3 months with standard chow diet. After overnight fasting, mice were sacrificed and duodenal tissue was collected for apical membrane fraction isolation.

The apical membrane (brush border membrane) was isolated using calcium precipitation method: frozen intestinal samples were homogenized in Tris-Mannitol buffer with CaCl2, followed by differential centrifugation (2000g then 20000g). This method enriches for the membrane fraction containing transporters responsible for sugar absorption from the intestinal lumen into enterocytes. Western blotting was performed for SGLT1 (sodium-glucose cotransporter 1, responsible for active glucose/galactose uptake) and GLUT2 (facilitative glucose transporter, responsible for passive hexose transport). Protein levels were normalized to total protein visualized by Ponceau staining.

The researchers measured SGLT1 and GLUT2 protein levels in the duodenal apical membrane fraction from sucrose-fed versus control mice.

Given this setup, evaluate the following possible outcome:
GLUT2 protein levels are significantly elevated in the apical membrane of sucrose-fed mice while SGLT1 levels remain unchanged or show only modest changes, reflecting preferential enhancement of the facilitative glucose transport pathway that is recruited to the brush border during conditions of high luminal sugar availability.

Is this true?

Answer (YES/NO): NO